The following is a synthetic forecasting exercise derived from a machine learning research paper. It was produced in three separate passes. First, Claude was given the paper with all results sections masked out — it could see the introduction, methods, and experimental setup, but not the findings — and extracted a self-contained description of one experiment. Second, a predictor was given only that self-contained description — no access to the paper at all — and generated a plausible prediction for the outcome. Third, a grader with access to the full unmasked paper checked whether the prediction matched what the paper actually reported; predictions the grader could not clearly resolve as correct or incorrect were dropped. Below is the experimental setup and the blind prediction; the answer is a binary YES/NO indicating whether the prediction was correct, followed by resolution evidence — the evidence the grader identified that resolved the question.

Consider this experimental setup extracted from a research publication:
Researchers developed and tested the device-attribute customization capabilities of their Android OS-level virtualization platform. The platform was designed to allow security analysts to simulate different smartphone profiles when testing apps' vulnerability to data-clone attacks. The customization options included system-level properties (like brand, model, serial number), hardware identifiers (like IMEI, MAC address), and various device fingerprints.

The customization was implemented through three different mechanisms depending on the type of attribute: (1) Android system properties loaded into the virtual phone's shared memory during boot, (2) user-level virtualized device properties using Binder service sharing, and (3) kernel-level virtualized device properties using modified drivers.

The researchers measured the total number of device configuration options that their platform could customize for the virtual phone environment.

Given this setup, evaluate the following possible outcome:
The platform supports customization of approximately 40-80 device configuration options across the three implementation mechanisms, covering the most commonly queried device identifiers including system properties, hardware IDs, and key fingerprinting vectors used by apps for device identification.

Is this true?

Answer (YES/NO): NO